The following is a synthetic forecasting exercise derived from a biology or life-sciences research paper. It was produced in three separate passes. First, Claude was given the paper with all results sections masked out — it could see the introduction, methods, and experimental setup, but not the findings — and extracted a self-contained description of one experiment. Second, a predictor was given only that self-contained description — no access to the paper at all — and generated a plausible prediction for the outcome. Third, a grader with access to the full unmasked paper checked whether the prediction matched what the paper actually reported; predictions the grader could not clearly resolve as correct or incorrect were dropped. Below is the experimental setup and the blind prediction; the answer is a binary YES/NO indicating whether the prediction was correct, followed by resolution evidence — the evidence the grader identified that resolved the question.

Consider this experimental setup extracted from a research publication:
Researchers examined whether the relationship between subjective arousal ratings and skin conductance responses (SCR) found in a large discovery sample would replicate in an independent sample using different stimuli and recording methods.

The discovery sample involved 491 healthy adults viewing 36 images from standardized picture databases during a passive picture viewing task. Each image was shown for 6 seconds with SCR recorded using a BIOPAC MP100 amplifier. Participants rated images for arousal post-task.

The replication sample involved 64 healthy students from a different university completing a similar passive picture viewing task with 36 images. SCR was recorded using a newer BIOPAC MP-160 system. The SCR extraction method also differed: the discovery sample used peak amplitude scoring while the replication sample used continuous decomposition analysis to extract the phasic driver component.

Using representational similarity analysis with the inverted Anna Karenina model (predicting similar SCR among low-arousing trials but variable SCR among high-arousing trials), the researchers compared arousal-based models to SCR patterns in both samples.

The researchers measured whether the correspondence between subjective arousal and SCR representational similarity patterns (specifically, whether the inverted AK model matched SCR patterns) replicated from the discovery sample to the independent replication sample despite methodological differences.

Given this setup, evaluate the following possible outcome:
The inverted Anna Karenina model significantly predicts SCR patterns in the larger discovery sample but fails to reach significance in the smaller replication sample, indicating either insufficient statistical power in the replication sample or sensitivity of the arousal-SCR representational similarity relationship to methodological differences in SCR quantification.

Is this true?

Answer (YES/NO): NO